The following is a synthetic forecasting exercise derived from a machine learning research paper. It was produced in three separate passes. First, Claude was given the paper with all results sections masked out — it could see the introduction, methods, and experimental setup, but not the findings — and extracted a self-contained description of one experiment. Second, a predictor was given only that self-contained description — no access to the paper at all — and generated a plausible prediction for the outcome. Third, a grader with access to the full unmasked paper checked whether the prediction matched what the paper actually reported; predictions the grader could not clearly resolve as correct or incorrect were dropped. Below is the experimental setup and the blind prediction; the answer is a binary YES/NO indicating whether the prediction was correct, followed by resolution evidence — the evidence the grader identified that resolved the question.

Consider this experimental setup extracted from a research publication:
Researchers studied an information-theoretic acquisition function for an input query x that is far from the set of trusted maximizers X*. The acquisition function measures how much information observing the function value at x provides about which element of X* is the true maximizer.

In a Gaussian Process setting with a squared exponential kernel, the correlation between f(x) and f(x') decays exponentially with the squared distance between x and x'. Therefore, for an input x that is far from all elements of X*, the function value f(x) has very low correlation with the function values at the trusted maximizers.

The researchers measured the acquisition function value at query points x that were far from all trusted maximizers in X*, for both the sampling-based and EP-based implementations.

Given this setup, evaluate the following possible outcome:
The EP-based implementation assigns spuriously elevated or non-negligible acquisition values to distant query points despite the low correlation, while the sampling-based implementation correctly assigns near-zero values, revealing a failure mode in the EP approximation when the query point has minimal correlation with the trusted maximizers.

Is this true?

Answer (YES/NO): NO